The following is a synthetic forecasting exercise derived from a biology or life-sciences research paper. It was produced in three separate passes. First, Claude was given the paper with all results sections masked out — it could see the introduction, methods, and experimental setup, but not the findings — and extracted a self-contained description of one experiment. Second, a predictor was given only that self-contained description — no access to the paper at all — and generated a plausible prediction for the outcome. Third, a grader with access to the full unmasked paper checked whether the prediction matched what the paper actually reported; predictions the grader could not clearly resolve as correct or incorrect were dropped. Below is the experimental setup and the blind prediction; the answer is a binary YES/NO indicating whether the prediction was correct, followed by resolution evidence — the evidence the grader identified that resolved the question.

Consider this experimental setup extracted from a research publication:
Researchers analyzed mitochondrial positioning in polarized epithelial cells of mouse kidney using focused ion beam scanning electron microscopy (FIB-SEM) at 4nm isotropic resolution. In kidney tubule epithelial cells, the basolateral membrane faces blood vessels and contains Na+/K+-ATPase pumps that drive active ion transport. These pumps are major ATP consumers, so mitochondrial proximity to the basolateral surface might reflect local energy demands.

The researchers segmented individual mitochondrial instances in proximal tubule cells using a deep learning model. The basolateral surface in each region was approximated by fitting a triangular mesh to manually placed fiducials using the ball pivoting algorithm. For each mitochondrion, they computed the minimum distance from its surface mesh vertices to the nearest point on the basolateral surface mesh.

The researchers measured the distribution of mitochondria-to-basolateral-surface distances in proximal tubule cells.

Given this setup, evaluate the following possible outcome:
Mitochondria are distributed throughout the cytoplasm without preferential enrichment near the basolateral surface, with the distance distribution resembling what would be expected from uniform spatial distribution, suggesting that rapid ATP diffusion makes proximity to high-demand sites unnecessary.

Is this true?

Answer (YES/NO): NO